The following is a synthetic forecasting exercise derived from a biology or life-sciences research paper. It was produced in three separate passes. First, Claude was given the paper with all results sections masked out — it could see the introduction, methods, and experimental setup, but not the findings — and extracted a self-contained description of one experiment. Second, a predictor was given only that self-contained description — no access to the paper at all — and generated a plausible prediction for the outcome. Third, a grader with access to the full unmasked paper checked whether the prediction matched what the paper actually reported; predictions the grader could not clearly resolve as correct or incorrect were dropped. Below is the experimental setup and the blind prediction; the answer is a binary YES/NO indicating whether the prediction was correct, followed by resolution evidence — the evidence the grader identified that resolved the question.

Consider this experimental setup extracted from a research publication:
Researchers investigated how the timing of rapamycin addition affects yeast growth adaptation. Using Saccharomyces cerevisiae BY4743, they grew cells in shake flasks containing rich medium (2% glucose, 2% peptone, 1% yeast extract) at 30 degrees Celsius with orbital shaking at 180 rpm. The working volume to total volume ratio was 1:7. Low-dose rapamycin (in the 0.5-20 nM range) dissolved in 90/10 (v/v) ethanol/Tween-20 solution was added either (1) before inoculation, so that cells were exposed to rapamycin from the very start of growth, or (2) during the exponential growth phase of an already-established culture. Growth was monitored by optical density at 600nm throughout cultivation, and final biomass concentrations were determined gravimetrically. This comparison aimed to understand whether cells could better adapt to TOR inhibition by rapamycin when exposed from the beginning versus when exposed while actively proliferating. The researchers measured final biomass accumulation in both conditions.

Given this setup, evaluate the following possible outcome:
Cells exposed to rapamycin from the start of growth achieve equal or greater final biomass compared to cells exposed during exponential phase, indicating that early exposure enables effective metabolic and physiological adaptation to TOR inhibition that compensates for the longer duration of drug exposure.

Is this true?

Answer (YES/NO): YES